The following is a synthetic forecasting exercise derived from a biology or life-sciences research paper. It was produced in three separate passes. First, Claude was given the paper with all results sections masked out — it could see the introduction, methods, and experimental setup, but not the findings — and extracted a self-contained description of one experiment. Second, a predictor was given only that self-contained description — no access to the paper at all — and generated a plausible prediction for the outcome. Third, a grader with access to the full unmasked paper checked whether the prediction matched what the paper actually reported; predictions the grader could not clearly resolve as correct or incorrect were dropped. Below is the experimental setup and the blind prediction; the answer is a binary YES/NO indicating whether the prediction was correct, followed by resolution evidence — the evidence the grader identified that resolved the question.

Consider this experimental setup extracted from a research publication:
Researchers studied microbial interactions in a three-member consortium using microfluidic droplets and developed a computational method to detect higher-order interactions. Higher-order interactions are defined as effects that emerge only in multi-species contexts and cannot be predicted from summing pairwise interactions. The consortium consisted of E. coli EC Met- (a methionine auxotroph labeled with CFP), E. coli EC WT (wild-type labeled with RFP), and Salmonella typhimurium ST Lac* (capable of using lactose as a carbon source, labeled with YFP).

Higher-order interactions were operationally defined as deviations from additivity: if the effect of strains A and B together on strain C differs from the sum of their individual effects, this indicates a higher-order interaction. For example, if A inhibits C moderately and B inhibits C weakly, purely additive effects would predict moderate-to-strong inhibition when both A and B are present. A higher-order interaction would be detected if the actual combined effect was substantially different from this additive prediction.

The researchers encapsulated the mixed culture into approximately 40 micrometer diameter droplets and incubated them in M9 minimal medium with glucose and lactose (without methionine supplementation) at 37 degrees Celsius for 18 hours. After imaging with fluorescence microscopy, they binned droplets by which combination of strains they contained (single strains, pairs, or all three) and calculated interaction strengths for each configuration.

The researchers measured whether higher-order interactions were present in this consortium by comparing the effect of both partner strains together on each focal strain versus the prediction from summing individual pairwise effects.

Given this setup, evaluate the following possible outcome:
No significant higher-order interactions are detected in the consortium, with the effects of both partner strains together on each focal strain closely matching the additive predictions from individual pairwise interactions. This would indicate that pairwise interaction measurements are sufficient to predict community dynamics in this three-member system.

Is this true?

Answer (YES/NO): NO